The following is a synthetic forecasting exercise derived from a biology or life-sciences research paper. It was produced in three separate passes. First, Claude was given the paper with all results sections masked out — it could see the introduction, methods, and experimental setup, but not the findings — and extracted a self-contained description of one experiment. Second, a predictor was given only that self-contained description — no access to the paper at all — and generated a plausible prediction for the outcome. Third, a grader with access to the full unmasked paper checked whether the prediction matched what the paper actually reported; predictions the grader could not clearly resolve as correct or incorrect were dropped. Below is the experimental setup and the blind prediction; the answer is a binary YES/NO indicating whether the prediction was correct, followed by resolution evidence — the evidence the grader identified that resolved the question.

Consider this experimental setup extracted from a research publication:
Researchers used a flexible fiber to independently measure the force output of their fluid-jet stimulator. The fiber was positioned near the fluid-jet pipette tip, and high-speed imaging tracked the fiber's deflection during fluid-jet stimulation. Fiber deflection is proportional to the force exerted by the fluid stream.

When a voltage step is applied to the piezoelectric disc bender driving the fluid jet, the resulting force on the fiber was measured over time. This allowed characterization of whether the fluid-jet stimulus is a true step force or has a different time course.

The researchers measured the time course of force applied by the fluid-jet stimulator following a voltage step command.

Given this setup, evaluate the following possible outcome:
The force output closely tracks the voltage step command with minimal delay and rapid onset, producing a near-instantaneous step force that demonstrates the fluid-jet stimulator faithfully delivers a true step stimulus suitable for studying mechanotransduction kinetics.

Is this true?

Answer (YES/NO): NO